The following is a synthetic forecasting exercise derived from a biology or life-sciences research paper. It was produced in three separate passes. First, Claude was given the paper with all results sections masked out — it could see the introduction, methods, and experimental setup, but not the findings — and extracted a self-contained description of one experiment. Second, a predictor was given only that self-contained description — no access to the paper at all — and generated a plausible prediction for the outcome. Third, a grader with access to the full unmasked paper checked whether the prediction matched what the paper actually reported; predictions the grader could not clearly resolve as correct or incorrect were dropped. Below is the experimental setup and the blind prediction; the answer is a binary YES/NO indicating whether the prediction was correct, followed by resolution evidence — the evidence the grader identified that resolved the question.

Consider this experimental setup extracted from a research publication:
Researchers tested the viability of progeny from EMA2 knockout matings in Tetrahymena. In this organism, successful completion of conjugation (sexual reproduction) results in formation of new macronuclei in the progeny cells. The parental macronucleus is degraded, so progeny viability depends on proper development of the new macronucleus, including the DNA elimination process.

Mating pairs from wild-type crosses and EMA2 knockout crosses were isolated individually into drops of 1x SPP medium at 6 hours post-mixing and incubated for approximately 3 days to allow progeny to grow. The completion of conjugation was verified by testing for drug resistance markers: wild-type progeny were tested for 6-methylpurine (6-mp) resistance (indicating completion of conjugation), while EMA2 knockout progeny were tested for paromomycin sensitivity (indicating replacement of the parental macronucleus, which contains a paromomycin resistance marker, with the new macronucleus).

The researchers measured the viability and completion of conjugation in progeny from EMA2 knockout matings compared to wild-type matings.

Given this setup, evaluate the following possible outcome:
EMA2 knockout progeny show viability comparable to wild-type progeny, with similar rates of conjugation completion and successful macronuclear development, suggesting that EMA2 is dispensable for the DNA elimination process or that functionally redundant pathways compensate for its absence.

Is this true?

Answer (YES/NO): NO